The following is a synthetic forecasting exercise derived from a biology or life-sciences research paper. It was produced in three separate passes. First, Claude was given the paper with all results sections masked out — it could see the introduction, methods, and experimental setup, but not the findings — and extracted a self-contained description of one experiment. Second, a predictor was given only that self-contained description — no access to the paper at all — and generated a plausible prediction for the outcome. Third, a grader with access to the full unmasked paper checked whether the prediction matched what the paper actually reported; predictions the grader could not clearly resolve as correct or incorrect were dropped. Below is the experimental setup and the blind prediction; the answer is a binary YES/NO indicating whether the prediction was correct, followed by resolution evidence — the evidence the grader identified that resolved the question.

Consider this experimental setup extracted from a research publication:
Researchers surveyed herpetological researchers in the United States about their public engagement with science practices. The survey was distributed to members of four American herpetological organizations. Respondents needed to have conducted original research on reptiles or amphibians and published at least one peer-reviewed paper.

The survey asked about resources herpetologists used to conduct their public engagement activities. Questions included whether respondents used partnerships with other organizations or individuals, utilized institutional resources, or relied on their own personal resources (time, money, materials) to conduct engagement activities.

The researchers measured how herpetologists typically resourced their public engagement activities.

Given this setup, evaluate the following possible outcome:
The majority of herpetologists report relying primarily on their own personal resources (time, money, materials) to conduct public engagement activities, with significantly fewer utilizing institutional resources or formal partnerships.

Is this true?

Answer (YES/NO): NO